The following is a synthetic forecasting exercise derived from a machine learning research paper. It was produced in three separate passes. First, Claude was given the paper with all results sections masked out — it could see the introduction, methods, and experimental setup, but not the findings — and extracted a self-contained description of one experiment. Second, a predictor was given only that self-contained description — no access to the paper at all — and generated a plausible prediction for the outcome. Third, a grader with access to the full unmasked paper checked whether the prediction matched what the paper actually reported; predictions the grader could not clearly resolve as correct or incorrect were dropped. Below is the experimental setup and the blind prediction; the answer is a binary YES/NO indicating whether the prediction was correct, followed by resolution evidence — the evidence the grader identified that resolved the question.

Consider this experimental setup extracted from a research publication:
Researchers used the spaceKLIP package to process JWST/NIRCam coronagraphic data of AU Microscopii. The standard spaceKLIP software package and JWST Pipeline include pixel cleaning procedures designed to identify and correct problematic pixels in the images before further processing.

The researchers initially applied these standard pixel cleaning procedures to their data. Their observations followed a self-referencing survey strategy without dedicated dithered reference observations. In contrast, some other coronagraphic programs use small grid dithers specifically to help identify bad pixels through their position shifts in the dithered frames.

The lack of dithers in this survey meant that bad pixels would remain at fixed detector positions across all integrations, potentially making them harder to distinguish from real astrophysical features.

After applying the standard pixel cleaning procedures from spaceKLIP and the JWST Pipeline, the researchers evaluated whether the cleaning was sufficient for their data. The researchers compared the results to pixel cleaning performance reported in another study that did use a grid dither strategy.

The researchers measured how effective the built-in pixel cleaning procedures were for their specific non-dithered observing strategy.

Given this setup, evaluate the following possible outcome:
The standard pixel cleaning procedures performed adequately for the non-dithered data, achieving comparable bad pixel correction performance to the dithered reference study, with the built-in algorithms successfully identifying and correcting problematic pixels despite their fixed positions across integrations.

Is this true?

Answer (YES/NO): NO